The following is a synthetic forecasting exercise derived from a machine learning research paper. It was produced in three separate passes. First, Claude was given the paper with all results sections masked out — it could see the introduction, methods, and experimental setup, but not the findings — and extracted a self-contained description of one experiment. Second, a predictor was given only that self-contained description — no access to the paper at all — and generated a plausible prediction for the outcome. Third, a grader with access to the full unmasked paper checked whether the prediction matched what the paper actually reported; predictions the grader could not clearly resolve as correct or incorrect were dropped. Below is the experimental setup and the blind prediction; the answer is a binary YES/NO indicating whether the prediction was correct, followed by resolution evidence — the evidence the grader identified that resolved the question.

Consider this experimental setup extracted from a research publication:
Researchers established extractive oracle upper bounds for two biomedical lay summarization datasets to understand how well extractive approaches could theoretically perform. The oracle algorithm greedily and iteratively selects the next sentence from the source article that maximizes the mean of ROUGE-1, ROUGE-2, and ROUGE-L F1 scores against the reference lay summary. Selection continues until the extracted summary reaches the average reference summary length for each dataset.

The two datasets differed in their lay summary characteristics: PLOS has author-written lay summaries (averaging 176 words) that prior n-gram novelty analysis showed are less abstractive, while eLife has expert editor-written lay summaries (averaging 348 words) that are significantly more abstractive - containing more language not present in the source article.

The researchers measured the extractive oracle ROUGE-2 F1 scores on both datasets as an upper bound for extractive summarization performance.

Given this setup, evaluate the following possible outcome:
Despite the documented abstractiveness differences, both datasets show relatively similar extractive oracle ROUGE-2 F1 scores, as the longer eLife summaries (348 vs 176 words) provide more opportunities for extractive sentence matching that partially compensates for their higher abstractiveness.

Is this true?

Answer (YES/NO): NO